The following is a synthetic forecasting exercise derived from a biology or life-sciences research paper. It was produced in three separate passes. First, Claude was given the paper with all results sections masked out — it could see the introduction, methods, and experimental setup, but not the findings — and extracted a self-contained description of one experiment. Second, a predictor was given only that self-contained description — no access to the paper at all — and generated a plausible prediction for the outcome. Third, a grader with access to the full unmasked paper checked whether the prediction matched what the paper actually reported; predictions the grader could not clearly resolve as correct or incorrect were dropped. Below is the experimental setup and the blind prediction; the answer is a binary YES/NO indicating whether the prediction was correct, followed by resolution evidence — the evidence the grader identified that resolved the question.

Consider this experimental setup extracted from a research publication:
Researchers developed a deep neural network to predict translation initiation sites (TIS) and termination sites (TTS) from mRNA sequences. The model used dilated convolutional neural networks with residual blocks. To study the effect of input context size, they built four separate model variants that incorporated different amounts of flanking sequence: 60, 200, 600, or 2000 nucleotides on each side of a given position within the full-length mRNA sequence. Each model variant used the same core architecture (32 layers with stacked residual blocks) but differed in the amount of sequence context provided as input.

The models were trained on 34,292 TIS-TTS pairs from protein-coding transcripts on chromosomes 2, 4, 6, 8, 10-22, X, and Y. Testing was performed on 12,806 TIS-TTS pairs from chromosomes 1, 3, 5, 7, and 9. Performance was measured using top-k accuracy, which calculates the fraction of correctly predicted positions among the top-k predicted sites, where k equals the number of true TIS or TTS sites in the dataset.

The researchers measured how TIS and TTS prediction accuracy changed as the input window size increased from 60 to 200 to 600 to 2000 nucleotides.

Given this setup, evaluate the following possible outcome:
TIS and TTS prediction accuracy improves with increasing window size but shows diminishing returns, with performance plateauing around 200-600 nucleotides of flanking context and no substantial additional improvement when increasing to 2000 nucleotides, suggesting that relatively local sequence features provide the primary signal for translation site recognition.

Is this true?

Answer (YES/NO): NO